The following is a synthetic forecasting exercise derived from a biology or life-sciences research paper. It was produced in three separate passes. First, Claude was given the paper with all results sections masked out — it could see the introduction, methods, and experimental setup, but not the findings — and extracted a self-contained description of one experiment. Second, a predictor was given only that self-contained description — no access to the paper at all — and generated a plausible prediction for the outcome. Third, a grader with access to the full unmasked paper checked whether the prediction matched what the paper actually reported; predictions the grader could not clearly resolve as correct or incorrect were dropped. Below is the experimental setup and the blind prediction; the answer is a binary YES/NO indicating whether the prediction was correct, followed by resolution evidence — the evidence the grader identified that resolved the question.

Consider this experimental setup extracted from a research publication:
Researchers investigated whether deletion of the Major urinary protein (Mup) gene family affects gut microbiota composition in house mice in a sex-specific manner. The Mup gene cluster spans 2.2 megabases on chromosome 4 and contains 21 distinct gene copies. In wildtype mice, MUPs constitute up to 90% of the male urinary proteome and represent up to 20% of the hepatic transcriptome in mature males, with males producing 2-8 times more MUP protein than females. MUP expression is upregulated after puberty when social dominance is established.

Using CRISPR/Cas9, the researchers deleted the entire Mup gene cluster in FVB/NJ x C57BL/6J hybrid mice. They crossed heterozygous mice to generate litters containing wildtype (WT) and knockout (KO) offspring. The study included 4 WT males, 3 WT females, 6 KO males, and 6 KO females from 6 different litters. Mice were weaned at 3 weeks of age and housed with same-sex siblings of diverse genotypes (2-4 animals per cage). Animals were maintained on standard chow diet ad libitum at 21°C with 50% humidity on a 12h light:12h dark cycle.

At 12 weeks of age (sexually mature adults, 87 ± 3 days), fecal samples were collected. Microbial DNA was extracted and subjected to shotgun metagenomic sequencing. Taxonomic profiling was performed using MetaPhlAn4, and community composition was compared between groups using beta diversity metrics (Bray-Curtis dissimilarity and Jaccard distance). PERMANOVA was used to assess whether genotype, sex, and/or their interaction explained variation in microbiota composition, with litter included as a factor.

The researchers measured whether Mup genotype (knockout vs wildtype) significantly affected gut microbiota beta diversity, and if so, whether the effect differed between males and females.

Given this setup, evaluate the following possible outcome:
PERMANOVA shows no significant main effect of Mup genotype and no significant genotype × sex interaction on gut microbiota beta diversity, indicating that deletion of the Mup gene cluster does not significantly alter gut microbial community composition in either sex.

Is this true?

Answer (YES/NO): NO